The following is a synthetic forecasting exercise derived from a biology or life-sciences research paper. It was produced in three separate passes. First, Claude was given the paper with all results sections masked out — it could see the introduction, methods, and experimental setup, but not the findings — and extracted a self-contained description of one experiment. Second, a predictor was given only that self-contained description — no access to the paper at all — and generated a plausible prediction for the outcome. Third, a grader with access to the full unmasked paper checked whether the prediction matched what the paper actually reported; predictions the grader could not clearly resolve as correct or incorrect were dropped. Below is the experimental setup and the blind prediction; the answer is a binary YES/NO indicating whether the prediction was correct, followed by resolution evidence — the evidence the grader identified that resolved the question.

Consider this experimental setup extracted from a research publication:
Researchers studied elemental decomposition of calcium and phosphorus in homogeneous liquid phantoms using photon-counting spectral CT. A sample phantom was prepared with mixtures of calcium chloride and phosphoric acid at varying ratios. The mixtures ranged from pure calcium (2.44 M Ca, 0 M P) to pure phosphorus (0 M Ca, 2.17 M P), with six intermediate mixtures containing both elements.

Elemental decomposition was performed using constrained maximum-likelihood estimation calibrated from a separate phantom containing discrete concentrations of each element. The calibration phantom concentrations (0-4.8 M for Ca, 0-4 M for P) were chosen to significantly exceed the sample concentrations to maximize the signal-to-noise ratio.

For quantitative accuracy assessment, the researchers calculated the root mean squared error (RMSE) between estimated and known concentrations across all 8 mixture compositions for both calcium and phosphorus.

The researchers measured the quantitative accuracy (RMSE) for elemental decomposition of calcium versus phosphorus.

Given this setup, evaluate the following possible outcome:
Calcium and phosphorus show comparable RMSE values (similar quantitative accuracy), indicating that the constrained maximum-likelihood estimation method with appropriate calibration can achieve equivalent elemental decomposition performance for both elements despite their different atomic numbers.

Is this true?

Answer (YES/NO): NO